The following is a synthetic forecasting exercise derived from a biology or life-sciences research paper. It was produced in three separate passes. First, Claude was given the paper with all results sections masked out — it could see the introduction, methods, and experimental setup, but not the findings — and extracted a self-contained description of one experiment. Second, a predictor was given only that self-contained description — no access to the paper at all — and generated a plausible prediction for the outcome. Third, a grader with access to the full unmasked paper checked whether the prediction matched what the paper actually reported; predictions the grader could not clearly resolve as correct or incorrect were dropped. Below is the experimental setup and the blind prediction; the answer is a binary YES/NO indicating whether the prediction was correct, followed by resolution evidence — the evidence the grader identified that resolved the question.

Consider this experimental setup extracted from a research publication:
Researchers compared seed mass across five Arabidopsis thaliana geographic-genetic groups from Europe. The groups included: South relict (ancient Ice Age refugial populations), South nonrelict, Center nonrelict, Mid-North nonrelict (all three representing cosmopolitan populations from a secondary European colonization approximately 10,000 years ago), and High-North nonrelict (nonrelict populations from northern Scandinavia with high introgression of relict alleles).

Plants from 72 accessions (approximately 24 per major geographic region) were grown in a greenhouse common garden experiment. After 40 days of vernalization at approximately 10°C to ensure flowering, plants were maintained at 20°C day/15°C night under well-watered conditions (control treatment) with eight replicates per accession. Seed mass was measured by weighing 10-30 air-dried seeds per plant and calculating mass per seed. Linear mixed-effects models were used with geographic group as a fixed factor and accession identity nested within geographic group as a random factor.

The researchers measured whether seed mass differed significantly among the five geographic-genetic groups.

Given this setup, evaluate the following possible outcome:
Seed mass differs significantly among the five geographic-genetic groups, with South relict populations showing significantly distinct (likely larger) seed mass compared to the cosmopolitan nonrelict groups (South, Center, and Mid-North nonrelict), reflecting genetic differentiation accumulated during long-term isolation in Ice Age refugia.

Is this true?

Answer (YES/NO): YES